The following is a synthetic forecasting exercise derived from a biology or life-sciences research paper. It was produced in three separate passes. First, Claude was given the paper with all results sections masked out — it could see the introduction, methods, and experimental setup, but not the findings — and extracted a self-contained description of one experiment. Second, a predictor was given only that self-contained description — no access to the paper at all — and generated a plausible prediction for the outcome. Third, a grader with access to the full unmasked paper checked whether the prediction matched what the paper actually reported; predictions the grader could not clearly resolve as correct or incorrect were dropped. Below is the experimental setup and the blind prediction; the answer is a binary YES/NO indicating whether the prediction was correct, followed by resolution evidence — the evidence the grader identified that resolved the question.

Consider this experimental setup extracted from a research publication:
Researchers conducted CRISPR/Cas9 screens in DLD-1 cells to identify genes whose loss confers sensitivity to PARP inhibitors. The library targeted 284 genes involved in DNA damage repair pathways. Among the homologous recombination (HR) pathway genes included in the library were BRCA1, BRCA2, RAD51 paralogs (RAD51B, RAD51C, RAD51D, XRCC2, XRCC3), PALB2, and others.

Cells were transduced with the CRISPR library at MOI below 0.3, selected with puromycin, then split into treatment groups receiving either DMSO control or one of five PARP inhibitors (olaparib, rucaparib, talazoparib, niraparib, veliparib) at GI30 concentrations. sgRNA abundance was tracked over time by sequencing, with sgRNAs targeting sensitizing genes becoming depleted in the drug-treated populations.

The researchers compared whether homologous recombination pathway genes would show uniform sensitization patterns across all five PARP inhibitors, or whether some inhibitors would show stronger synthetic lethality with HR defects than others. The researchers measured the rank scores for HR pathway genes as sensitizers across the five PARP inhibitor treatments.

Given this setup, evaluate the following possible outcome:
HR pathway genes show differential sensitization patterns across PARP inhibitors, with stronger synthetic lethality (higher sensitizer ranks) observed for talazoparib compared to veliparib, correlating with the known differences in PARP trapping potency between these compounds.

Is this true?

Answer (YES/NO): NO